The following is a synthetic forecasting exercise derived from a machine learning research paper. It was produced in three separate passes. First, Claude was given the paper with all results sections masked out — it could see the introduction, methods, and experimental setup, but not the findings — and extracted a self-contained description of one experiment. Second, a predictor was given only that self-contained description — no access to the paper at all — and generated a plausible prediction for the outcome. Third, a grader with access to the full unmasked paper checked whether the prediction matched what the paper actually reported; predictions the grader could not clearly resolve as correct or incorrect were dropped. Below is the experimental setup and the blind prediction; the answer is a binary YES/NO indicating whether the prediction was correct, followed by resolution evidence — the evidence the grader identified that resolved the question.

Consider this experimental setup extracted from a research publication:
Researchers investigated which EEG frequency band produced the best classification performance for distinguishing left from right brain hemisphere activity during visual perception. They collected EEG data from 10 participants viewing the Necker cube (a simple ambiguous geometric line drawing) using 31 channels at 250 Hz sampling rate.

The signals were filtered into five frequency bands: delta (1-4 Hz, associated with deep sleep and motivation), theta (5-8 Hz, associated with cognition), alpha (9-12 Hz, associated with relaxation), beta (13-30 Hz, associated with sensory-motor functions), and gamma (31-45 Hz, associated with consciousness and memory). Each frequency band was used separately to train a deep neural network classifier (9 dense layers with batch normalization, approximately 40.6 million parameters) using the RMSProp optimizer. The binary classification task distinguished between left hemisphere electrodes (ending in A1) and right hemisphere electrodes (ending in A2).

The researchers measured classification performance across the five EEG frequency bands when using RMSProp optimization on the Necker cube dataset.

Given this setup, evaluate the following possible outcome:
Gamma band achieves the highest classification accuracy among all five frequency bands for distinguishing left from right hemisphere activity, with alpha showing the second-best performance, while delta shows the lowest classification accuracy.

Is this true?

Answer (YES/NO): NO